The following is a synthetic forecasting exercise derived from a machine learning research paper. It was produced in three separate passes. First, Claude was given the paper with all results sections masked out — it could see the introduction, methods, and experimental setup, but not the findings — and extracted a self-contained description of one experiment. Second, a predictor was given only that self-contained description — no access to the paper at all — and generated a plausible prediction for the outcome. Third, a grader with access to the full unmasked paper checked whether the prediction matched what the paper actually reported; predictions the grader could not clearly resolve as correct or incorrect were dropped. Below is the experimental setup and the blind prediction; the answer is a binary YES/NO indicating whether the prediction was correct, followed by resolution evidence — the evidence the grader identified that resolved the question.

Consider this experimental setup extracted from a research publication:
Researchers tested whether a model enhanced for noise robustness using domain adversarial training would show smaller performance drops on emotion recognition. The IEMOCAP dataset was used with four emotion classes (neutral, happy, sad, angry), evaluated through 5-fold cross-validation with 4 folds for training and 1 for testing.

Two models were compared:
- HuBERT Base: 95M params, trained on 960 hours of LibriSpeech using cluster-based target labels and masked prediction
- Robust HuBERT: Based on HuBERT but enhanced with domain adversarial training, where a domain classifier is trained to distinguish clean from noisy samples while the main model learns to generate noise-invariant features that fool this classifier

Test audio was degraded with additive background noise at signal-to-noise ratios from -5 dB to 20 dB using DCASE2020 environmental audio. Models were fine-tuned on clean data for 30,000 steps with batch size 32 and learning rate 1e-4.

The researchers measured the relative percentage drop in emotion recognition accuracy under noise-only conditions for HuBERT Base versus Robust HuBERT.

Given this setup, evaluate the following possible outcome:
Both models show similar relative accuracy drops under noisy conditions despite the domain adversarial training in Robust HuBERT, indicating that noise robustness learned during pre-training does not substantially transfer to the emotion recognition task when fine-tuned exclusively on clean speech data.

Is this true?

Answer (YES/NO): NO